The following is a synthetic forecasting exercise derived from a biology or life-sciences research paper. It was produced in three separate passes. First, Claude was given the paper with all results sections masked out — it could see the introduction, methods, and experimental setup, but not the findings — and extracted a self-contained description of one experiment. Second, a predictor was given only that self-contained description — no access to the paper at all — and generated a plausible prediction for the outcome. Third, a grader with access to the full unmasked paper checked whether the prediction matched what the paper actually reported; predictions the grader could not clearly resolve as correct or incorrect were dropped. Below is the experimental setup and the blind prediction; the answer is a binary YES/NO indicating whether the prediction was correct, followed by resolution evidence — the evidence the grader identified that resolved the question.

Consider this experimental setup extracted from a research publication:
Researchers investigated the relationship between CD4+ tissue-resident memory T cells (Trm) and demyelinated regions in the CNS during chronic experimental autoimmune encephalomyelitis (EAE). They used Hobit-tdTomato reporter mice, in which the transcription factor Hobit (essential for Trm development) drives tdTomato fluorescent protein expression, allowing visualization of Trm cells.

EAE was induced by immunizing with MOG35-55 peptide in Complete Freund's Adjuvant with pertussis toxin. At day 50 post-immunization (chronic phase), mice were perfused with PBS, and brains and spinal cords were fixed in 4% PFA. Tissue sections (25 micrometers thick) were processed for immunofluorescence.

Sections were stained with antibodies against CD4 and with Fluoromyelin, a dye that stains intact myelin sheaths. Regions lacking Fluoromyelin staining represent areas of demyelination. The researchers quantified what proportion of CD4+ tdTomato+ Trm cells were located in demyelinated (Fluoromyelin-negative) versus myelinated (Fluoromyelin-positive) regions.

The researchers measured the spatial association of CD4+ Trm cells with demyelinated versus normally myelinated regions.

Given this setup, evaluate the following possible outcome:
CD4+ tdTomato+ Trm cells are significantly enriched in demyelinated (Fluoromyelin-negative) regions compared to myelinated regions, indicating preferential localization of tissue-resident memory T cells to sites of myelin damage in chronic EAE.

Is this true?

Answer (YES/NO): YES